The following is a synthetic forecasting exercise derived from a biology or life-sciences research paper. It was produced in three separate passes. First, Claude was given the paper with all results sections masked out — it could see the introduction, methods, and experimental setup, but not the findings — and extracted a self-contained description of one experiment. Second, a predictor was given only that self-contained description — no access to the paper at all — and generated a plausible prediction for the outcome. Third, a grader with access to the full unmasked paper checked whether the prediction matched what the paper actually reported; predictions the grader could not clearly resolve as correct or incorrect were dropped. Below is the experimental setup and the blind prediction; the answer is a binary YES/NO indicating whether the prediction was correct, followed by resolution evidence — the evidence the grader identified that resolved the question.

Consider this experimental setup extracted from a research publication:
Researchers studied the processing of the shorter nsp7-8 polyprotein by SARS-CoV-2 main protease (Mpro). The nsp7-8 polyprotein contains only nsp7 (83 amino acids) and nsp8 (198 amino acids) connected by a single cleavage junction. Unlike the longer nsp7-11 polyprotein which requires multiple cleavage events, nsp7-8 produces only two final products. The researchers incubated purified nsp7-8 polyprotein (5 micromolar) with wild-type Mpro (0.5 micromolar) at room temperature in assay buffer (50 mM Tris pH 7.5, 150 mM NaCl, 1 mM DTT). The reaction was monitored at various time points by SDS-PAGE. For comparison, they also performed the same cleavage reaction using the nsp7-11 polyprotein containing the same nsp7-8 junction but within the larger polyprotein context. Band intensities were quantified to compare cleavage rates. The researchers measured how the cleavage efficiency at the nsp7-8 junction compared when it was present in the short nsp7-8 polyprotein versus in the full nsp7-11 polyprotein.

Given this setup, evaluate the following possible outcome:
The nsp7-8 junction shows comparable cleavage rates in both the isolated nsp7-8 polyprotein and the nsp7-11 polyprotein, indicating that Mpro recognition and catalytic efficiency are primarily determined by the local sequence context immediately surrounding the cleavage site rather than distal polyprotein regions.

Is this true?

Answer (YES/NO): YES